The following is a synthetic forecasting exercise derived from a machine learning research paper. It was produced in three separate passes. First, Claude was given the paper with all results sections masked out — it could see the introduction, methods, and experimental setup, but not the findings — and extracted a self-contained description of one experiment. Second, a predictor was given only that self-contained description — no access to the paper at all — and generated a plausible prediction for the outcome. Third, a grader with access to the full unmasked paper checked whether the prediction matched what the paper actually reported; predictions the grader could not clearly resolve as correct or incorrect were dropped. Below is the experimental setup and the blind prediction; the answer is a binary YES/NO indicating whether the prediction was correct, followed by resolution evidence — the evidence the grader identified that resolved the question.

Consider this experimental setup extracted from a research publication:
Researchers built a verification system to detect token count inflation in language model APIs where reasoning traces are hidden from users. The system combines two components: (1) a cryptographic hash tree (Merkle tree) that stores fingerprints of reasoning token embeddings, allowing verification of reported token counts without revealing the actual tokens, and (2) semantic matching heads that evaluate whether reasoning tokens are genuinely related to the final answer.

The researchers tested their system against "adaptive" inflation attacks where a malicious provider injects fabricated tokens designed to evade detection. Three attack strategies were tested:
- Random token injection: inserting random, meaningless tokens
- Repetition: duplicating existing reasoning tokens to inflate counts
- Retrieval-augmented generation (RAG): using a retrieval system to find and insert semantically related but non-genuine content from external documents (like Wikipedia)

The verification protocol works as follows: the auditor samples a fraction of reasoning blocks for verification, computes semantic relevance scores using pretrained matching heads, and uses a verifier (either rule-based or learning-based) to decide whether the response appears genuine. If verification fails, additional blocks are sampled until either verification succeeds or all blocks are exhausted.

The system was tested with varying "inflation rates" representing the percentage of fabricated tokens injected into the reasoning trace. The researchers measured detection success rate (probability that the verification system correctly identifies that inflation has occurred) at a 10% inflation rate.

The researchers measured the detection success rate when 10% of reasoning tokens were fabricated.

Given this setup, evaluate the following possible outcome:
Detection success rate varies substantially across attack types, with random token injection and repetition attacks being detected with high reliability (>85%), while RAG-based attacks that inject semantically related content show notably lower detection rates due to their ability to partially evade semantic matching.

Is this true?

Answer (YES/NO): NO